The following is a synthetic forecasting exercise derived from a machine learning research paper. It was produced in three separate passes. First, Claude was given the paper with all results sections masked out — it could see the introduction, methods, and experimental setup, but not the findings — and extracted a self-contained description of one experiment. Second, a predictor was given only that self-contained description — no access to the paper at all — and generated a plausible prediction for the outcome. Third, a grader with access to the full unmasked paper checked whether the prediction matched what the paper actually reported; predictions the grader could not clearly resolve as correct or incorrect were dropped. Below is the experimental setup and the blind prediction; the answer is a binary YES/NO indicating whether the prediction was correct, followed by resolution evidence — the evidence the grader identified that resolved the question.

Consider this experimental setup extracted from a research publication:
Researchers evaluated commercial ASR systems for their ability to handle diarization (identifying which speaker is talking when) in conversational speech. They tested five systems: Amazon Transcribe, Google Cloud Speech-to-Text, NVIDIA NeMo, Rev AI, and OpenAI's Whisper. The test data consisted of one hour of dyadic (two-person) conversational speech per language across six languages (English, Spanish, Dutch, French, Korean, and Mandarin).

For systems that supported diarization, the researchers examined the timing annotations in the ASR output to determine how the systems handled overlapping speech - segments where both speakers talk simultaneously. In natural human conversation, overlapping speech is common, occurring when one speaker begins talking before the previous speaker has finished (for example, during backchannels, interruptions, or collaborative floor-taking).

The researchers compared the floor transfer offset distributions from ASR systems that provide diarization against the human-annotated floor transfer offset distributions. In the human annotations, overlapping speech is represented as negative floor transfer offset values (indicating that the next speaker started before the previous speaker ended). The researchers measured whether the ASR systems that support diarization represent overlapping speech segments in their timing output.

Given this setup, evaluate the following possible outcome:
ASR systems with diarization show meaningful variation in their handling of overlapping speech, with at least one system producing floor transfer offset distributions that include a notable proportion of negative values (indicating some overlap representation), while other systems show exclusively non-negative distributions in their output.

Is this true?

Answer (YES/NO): NO